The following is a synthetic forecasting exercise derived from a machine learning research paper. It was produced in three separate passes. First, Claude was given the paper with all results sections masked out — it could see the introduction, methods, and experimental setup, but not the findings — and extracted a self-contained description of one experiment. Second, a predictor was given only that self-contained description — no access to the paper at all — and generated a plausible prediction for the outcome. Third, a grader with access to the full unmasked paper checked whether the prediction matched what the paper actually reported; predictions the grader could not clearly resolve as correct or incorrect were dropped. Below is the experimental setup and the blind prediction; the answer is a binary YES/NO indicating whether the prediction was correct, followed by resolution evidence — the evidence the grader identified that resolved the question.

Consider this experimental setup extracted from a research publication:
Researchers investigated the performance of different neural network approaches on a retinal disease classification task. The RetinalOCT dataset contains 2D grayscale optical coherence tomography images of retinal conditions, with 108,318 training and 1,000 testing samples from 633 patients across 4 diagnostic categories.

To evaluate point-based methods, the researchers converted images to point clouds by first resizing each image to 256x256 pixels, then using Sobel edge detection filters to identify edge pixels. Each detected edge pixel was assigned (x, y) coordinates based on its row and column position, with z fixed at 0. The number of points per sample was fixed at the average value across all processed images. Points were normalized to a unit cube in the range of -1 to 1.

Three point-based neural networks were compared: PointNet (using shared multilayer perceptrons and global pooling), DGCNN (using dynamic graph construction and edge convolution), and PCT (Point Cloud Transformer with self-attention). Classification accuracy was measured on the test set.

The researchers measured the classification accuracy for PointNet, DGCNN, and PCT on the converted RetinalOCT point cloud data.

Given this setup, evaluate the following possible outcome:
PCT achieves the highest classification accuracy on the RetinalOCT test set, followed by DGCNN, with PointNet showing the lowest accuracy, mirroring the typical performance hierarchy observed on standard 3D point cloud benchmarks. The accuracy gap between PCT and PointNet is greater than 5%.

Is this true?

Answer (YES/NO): NO